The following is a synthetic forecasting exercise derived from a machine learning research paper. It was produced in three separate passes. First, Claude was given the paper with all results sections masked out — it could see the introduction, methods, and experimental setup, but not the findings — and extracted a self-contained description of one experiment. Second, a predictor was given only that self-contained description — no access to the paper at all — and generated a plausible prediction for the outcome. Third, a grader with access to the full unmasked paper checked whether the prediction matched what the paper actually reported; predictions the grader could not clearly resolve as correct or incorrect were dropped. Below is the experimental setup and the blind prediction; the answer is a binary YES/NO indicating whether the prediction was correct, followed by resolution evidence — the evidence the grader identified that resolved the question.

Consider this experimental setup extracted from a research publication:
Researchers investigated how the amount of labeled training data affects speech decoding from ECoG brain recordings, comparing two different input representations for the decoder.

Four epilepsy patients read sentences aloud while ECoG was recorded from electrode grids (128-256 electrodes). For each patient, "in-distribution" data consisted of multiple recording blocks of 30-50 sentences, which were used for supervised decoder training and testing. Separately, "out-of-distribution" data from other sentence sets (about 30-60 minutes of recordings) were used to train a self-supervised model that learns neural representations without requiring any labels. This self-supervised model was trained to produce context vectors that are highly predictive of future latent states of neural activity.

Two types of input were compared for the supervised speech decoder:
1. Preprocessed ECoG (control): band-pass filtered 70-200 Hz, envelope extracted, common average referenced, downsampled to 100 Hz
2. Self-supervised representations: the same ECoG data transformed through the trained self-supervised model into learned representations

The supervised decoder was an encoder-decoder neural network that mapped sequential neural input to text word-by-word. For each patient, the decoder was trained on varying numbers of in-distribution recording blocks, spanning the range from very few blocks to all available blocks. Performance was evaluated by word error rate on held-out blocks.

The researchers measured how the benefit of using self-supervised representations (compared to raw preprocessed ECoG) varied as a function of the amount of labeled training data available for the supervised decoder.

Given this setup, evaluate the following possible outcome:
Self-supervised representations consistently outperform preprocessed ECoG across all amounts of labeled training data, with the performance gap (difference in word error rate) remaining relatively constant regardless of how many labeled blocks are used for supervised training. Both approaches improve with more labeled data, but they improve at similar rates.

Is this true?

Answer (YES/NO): NO